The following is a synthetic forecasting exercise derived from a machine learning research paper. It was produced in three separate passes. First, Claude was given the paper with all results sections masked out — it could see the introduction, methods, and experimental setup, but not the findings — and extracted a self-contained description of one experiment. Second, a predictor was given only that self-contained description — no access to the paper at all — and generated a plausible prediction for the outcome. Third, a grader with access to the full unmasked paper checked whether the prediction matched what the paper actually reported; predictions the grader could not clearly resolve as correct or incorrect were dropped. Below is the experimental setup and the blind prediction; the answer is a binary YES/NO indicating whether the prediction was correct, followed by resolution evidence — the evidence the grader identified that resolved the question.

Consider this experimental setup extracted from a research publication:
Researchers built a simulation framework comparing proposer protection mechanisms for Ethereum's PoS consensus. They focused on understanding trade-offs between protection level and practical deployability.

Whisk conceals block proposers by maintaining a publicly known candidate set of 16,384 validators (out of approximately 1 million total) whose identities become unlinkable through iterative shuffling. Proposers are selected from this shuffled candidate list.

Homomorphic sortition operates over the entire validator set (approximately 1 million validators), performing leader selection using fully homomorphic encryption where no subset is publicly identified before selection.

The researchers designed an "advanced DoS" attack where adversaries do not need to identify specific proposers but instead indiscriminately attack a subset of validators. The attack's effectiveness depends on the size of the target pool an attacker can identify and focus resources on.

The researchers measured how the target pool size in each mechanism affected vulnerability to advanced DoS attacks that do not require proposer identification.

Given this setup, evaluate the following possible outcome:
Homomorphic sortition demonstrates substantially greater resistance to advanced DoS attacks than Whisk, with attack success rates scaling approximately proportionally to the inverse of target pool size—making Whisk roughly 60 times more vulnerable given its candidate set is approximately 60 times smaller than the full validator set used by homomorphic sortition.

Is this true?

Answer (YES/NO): NO